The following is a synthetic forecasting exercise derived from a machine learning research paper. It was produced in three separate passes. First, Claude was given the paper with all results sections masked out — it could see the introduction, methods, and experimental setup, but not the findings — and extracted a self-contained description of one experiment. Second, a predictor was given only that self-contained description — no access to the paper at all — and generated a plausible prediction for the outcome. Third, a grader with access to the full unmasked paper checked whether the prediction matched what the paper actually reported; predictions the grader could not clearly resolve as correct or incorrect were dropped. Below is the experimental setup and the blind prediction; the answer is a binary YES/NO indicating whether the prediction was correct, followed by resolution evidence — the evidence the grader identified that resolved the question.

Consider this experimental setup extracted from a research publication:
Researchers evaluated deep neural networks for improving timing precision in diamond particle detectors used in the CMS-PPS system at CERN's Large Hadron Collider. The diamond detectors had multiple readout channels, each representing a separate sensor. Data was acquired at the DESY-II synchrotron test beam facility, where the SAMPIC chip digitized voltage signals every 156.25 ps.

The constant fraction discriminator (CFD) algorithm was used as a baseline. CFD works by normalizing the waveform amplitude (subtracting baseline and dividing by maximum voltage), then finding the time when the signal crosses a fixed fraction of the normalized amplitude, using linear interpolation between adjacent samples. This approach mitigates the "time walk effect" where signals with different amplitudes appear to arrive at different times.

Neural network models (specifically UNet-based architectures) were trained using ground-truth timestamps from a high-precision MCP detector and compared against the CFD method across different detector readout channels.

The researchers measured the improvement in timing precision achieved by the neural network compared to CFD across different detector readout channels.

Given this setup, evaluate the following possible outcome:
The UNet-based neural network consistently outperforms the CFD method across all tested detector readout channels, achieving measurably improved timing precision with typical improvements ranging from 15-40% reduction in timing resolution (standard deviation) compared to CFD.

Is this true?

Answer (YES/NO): NO